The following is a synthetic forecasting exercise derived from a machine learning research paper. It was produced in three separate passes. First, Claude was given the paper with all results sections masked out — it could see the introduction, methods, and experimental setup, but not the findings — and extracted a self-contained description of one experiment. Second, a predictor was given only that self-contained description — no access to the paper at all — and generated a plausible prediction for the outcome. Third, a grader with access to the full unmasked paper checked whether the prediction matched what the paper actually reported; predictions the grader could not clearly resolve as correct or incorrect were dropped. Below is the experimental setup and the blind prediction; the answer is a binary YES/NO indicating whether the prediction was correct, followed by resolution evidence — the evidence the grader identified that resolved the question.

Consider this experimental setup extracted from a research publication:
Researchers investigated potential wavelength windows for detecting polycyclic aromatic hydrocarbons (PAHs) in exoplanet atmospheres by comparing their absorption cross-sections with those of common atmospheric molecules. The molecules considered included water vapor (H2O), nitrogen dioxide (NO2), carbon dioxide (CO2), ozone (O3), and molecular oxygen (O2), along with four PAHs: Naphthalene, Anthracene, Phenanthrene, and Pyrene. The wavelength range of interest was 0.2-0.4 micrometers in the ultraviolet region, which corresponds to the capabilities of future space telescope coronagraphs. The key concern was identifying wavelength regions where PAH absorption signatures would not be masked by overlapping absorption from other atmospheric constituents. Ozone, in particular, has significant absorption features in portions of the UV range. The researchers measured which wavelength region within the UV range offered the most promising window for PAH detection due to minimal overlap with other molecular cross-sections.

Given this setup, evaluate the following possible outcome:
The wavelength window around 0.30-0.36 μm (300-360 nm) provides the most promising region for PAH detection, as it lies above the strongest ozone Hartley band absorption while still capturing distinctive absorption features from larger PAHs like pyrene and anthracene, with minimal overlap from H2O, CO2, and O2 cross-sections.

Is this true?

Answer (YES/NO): NO